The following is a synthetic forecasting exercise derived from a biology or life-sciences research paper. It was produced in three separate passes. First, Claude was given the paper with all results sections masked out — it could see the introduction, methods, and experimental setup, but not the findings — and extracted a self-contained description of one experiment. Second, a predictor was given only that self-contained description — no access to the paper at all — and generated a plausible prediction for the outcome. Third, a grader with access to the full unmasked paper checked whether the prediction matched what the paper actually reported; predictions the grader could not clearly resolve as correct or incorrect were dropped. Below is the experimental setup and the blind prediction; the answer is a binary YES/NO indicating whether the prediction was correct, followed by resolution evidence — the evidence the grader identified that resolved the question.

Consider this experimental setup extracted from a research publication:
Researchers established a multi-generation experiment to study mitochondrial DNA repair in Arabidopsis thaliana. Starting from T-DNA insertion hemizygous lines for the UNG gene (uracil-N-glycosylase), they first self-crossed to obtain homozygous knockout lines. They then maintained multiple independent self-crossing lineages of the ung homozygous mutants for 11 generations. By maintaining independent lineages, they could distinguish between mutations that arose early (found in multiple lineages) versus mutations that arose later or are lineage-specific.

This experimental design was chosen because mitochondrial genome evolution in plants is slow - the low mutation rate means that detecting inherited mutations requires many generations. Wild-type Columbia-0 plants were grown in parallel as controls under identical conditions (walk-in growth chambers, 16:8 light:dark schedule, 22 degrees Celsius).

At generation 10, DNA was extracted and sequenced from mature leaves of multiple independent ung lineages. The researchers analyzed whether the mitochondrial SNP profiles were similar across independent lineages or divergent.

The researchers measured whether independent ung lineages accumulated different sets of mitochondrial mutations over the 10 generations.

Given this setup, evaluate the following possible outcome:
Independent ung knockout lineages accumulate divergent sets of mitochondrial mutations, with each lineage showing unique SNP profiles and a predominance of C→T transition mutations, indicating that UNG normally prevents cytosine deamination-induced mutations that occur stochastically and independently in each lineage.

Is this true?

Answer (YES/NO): NO